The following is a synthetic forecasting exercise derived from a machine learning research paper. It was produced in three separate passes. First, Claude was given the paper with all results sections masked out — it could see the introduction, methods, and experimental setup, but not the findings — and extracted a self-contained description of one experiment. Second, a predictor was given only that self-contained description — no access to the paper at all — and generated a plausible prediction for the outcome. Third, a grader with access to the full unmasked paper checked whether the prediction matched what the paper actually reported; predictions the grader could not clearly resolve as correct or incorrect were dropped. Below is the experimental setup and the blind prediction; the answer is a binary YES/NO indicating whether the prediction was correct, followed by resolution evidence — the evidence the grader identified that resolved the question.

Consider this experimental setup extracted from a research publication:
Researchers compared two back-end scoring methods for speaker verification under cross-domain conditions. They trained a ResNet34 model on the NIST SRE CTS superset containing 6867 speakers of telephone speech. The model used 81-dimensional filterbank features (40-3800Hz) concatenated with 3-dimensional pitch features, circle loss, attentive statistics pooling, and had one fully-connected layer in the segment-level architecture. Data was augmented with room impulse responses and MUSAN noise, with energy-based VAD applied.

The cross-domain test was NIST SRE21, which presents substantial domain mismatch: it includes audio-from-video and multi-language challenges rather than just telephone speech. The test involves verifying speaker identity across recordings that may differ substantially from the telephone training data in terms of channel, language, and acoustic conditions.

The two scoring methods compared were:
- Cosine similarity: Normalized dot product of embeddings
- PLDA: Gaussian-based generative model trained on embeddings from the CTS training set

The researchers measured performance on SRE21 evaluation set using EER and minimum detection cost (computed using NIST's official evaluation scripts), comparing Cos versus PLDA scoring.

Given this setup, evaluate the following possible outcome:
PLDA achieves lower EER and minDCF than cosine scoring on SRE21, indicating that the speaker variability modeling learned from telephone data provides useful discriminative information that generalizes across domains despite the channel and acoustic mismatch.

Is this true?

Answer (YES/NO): YES